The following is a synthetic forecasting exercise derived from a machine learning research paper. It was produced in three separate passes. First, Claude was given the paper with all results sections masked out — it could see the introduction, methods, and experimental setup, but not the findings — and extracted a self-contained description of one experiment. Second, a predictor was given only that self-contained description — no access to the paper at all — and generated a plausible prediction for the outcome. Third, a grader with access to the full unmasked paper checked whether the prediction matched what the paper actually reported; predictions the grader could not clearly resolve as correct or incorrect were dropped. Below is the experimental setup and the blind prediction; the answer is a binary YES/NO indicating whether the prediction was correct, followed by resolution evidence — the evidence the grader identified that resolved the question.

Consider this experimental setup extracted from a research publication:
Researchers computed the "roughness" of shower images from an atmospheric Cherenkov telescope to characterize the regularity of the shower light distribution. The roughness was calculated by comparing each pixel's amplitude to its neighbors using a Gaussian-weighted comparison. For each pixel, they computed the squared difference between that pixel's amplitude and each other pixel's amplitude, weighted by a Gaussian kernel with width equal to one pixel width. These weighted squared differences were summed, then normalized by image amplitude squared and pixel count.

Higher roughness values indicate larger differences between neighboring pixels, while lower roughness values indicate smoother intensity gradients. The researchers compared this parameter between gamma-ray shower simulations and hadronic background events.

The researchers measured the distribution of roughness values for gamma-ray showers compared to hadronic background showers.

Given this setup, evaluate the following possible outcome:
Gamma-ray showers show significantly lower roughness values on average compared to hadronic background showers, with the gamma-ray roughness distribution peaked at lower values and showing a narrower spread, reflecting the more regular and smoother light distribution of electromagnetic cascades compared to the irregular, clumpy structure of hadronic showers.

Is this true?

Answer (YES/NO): NO